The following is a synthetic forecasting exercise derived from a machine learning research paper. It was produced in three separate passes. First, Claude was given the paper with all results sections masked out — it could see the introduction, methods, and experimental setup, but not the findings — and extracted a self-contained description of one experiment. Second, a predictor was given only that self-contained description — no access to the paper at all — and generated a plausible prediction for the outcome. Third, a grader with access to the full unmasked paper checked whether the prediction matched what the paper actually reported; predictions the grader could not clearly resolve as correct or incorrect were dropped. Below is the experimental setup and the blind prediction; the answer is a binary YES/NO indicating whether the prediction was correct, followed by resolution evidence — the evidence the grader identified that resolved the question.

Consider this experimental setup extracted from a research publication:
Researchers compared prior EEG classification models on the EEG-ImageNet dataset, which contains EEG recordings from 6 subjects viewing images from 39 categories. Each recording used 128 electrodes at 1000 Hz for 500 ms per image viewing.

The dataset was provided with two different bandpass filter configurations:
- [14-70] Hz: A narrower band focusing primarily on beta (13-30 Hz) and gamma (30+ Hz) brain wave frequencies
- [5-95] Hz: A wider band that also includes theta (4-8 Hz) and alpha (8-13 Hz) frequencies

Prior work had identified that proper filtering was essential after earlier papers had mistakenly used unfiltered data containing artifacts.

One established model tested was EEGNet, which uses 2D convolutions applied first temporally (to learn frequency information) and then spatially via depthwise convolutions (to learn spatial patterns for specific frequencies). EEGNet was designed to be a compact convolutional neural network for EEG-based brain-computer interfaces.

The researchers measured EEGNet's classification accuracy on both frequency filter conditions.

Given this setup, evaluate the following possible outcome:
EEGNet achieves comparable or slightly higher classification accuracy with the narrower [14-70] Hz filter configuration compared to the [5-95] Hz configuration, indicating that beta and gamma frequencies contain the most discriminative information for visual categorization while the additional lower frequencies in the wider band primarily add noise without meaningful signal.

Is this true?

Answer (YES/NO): YES